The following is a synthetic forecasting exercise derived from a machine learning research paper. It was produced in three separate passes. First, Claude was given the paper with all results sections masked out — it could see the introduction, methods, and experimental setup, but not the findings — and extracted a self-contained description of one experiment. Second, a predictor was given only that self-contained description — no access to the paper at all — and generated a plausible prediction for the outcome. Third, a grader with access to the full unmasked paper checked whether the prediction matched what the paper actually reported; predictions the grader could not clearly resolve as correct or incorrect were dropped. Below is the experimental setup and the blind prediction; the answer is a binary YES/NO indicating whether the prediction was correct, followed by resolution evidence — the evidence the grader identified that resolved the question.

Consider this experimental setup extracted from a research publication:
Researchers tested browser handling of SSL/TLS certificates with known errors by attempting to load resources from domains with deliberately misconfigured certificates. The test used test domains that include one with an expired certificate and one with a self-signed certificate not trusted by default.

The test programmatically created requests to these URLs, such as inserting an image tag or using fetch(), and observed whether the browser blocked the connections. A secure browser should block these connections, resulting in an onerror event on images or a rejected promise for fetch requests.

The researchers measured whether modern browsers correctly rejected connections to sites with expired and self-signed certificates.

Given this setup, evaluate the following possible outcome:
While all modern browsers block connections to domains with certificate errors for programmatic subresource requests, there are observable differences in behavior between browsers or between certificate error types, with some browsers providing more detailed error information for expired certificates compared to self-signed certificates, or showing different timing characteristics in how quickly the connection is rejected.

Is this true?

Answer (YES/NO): NO